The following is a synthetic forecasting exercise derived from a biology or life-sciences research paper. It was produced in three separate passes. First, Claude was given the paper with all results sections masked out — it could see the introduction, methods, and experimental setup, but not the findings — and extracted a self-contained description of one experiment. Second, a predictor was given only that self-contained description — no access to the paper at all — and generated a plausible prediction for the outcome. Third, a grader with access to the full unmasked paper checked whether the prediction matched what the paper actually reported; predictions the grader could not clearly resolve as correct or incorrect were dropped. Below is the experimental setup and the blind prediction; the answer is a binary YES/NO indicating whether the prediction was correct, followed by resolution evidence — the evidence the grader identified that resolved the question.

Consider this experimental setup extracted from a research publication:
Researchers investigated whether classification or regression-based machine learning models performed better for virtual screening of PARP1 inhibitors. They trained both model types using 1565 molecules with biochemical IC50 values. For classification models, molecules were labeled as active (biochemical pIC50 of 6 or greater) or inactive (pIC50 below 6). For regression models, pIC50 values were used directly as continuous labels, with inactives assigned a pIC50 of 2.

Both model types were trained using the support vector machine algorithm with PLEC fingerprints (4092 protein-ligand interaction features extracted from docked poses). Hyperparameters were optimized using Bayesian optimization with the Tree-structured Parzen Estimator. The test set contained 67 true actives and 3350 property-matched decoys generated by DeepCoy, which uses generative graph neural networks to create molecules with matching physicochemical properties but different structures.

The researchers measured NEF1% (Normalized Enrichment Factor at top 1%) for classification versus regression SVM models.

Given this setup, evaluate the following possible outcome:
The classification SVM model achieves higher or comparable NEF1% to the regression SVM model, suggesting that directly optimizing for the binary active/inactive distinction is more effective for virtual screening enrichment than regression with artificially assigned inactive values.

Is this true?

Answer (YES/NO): NO